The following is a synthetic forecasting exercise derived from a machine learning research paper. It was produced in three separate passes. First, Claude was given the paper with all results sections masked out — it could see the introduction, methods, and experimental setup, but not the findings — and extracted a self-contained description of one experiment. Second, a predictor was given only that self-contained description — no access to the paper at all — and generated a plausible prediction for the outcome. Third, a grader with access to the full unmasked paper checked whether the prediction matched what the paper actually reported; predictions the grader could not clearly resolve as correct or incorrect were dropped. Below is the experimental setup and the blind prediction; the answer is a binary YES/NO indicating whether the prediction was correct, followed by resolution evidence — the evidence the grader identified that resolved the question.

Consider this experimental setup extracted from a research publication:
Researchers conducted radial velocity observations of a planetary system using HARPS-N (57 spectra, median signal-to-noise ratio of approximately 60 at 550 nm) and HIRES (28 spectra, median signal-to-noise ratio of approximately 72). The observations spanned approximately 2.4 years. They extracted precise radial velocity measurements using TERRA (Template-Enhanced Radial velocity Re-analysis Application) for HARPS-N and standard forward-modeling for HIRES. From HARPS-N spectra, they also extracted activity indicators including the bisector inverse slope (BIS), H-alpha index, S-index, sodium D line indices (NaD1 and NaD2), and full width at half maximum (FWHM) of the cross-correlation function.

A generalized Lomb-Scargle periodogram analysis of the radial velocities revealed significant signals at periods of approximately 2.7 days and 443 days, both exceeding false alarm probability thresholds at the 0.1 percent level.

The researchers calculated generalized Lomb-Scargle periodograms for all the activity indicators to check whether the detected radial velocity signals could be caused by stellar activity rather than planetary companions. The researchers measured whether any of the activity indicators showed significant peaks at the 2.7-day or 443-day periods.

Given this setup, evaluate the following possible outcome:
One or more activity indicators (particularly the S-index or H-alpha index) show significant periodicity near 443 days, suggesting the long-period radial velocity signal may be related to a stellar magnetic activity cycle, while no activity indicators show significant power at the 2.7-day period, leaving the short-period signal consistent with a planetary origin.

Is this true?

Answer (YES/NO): NO